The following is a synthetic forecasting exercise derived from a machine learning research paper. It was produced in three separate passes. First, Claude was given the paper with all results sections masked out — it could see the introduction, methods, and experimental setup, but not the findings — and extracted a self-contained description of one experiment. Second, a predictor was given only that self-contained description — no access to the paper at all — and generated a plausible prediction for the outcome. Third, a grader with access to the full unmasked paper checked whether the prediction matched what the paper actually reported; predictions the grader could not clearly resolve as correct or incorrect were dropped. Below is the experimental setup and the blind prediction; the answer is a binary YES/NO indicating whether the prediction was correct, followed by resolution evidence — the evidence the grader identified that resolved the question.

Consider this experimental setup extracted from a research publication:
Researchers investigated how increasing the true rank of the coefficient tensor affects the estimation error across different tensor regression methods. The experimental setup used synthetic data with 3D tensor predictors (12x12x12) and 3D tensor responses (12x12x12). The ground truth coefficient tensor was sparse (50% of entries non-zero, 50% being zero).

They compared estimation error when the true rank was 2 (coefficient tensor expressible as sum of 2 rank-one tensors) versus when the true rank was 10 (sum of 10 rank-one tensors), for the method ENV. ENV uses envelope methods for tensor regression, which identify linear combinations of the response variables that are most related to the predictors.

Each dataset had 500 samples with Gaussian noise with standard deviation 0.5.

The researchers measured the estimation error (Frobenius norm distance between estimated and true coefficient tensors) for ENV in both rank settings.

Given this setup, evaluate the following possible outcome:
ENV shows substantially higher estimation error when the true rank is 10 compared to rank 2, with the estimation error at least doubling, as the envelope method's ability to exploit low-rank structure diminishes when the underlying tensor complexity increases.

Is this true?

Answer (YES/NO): NO